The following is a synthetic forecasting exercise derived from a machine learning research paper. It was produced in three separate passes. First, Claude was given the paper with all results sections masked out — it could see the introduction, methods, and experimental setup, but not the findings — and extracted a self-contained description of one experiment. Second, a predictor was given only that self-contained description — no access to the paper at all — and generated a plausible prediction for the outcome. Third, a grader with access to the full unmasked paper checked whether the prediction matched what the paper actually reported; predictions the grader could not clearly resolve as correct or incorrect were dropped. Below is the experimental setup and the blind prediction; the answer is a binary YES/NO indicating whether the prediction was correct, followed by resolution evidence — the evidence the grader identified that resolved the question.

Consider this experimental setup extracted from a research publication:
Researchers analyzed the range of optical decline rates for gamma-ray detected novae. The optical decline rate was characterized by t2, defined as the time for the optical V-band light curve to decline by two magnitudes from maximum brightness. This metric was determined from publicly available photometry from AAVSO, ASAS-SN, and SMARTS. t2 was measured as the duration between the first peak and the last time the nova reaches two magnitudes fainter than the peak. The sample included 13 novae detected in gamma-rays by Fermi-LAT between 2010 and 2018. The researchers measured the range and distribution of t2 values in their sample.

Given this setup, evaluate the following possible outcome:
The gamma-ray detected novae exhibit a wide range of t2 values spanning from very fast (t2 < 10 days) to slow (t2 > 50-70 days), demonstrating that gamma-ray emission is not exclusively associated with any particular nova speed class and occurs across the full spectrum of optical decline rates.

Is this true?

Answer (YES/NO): YES